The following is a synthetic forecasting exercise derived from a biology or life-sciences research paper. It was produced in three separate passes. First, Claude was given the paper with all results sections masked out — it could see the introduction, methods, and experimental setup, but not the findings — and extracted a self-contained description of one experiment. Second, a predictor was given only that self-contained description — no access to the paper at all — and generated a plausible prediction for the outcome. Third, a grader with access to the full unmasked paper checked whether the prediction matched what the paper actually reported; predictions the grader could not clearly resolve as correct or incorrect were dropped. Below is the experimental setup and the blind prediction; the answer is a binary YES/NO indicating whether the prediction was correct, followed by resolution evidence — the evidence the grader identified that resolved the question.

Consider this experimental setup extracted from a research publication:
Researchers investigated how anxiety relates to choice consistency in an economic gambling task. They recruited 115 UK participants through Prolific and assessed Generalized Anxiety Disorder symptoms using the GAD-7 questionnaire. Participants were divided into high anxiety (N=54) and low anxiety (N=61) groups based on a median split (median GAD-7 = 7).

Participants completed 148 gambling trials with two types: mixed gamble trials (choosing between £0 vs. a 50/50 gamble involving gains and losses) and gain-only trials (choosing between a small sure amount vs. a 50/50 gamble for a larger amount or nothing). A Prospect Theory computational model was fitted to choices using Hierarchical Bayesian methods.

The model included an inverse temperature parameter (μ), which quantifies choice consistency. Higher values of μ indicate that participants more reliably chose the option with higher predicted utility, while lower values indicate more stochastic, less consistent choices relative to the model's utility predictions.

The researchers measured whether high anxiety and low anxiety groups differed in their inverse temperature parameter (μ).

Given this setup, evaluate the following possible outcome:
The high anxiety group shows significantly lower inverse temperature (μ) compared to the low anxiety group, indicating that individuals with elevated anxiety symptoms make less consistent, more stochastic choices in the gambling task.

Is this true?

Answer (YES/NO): YES